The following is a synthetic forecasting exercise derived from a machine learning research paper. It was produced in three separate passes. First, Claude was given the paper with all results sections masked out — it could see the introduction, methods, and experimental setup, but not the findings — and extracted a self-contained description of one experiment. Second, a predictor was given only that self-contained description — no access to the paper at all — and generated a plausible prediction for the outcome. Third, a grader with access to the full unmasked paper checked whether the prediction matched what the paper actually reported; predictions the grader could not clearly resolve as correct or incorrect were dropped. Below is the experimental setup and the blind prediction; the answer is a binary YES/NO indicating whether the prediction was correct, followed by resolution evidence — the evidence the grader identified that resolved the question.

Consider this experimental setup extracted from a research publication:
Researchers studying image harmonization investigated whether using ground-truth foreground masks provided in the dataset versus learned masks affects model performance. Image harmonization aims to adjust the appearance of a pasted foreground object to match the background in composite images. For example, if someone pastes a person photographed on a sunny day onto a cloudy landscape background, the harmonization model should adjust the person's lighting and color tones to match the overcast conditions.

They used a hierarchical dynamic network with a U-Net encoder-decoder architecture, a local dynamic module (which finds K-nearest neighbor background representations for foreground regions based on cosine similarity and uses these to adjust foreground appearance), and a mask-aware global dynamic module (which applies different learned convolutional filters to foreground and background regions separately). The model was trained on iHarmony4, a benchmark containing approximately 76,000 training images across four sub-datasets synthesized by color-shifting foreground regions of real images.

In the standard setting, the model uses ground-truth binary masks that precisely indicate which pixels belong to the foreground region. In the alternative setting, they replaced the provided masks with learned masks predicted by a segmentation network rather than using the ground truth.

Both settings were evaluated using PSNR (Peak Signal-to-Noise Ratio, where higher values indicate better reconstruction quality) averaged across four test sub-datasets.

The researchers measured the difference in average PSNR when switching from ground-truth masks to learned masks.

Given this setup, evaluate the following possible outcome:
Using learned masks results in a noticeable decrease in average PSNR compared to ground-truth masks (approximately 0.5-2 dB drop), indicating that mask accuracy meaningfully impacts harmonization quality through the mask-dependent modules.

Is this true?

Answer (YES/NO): NO